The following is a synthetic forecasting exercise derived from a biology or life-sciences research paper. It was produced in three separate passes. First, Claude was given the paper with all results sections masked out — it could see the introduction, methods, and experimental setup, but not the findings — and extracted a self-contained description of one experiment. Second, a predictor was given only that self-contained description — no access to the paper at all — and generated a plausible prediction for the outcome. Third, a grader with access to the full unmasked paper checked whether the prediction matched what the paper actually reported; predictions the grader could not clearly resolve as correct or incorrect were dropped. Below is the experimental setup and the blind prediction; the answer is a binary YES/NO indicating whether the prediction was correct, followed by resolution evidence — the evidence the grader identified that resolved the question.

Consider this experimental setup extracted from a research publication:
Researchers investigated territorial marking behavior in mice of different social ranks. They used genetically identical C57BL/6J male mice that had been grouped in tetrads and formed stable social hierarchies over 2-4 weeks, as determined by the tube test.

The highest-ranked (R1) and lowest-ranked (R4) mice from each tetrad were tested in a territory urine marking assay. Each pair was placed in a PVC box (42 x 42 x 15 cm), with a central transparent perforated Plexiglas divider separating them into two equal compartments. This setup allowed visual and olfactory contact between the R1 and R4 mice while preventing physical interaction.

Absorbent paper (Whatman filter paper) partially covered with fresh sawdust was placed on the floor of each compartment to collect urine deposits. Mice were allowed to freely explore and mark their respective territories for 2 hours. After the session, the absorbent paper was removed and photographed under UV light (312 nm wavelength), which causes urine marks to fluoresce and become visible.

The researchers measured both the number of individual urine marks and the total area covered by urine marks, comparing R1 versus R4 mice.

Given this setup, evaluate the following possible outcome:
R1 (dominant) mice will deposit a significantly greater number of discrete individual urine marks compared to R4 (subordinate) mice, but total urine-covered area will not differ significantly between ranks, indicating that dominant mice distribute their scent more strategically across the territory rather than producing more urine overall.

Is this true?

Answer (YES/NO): NO